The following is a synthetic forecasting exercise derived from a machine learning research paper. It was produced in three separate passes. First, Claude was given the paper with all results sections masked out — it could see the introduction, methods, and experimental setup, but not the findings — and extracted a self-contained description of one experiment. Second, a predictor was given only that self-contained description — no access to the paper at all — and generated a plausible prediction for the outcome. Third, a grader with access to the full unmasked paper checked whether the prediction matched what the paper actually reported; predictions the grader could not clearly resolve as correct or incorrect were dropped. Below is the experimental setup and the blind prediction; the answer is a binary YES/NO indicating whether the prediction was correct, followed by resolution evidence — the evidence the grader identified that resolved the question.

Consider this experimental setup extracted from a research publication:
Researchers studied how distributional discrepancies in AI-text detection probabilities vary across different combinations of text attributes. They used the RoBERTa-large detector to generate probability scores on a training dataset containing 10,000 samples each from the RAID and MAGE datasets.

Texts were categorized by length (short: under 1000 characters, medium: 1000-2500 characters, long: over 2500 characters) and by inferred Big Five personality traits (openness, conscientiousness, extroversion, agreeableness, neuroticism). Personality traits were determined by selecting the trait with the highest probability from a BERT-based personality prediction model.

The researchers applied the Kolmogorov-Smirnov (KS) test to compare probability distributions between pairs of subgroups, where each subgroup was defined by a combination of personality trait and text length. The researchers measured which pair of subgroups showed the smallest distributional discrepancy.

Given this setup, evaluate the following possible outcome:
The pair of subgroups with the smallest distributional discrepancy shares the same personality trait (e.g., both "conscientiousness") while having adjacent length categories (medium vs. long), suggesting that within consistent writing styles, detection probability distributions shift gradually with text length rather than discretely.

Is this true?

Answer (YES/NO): NO